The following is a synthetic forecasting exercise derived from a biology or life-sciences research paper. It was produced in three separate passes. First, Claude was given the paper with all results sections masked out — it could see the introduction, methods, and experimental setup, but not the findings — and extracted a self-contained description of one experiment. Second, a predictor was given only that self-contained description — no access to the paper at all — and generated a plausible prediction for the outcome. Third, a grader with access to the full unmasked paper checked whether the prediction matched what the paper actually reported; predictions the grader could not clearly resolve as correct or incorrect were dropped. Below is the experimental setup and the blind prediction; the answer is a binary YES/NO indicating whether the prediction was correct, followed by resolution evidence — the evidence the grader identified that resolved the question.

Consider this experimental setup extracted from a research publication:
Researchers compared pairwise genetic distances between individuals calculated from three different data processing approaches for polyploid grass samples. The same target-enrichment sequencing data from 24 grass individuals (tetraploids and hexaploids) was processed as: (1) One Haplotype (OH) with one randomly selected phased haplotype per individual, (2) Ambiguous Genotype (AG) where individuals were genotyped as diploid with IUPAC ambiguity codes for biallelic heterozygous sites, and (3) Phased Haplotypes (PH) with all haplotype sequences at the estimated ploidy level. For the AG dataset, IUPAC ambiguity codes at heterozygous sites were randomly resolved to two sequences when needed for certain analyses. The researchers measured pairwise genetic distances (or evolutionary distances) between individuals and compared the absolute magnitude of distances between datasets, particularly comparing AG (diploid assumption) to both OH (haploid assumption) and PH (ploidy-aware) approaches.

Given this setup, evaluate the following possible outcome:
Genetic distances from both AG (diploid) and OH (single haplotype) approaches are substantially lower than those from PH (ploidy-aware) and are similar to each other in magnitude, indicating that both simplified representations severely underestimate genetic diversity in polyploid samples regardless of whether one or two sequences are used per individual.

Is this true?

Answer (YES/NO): NO